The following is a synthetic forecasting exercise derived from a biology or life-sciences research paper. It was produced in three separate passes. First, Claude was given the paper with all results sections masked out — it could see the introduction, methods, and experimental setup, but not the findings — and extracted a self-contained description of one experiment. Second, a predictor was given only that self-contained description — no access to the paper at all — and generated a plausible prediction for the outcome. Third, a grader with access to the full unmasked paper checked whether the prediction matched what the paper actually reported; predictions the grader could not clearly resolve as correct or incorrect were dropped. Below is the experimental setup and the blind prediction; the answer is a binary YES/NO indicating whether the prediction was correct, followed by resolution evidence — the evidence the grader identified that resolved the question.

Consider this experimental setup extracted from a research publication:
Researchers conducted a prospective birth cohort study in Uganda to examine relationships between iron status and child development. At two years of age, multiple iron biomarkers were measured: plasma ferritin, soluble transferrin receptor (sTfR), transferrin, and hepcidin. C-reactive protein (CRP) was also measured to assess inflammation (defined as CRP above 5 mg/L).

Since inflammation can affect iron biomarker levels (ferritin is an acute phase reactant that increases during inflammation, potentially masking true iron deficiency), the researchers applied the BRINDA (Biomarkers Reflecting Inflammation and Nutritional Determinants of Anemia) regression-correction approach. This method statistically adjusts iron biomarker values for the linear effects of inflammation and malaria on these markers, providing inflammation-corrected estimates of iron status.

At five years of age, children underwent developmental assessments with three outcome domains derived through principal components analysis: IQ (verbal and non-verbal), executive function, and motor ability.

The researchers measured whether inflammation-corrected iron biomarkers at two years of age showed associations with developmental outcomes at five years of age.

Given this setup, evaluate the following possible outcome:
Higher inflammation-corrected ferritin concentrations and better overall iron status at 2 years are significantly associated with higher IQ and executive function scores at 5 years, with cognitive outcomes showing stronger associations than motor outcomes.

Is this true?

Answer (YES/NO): NO